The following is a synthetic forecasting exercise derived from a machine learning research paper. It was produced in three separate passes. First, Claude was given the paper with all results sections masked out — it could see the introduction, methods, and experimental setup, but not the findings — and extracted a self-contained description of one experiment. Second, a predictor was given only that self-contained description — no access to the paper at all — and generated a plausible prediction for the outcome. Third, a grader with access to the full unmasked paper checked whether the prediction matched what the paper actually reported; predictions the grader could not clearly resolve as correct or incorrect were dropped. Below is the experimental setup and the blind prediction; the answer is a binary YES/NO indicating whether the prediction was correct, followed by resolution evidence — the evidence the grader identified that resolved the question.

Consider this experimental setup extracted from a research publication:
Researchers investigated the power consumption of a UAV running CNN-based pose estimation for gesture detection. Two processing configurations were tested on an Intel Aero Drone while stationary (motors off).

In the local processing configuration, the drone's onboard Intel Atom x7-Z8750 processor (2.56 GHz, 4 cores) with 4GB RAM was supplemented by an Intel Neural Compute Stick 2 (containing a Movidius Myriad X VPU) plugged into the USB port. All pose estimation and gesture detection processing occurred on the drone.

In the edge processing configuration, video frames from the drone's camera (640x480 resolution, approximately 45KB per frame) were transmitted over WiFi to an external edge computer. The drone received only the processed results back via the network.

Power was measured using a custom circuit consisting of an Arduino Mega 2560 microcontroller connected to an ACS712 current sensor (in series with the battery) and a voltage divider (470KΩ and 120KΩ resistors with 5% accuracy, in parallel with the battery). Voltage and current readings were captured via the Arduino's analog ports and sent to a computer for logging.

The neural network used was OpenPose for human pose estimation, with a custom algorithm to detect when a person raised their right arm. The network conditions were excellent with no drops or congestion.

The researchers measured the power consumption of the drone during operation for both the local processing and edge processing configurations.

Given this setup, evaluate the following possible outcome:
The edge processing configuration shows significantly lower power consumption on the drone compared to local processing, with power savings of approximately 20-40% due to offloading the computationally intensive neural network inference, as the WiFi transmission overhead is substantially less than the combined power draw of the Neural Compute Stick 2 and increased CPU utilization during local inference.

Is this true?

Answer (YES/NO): NO